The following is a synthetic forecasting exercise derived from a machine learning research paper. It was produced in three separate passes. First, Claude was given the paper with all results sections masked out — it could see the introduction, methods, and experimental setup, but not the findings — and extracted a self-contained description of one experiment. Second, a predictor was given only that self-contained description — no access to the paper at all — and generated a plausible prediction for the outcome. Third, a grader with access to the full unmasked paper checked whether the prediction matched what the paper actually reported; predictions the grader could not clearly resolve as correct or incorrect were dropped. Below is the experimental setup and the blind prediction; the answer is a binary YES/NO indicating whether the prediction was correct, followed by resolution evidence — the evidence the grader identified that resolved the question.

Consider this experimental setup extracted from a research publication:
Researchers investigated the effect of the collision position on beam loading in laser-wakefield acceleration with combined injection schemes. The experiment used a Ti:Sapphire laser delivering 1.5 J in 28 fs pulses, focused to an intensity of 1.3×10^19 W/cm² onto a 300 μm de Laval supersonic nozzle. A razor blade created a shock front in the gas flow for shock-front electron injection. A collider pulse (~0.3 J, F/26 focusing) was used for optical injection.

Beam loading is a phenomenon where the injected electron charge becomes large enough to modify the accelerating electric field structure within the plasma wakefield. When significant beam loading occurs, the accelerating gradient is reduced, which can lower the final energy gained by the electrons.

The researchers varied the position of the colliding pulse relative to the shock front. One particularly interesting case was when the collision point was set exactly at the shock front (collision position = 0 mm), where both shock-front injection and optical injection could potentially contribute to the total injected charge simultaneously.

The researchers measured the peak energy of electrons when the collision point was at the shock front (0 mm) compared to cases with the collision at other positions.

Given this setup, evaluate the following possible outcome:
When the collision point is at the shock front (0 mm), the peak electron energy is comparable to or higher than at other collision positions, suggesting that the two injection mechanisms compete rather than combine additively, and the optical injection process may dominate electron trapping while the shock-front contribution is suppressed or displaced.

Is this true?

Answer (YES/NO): NO